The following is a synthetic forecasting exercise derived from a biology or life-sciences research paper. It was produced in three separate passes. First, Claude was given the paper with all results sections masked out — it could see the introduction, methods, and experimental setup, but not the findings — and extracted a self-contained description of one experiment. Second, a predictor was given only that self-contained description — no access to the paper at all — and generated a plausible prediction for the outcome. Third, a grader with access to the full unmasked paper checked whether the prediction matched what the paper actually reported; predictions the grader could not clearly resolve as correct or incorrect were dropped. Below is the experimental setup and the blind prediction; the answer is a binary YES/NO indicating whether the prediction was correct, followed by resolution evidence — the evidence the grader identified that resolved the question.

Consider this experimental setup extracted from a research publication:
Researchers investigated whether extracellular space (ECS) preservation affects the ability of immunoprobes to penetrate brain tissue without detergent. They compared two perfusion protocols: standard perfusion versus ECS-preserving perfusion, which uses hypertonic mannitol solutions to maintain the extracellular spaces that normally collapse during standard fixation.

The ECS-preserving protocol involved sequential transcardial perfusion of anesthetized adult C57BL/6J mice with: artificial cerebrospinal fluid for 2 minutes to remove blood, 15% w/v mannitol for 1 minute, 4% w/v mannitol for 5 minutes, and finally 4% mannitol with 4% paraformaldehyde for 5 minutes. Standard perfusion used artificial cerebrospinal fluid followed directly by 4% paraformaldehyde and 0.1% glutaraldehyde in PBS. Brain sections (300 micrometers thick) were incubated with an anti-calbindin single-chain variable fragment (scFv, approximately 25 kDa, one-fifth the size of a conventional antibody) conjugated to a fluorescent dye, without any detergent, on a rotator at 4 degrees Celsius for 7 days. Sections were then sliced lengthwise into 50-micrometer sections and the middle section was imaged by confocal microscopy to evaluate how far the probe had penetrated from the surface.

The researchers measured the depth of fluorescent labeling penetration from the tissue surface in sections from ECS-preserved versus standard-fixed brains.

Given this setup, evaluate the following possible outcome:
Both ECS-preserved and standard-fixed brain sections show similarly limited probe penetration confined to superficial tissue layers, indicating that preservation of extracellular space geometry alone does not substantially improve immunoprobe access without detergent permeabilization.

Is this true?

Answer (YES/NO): NO